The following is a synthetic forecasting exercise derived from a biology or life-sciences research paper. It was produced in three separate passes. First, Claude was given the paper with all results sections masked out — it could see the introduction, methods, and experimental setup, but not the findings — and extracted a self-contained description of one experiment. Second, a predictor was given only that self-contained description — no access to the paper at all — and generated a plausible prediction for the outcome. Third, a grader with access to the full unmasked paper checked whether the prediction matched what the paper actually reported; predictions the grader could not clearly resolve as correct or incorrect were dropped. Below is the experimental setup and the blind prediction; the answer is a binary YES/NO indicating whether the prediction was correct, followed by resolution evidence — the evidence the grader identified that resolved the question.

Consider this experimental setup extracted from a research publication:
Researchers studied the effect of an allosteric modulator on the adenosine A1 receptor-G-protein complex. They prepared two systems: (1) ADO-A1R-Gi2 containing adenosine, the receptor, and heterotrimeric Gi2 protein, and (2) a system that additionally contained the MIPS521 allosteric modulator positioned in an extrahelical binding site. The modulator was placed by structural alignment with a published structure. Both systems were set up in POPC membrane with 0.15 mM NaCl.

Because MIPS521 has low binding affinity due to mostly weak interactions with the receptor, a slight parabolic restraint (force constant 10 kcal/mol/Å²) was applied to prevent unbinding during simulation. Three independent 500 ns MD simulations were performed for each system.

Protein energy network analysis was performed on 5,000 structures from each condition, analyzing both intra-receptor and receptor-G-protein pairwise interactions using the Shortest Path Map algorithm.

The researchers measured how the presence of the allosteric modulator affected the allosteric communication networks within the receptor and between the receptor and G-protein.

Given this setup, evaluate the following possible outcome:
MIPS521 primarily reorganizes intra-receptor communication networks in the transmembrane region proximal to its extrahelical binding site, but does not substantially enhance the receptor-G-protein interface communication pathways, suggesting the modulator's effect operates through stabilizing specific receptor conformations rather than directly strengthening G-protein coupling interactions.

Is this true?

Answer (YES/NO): NO